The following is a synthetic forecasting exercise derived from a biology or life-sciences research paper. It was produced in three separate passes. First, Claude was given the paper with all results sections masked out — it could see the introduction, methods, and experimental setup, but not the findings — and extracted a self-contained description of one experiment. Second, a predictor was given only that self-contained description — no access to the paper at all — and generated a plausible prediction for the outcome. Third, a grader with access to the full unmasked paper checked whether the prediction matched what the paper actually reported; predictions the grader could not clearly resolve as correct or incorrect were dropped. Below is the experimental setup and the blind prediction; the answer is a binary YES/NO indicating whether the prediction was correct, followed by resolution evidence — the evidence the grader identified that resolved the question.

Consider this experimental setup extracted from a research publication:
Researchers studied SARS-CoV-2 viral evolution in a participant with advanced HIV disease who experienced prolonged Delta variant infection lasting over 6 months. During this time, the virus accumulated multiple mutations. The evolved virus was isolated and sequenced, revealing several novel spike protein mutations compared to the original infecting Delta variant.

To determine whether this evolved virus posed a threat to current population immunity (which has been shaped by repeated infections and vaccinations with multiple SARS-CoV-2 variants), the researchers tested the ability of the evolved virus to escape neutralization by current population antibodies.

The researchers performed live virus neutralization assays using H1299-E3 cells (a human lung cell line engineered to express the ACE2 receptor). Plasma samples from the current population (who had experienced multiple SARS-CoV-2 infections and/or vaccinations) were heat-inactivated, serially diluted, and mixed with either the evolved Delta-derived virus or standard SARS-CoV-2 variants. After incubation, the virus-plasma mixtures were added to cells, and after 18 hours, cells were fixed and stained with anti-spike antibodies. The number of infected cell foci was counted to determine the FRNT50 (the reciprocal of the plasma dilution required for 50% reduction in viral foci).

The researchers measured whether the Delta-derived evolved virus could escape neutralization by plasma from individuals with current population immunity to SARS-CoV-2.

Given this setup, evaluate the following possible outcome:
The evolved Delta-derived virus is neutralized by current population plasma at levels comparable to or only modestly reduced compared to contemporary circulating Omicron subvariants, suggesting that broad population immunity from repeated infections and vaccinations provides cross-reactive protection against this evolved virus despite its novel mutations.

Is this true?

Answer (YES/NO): YES